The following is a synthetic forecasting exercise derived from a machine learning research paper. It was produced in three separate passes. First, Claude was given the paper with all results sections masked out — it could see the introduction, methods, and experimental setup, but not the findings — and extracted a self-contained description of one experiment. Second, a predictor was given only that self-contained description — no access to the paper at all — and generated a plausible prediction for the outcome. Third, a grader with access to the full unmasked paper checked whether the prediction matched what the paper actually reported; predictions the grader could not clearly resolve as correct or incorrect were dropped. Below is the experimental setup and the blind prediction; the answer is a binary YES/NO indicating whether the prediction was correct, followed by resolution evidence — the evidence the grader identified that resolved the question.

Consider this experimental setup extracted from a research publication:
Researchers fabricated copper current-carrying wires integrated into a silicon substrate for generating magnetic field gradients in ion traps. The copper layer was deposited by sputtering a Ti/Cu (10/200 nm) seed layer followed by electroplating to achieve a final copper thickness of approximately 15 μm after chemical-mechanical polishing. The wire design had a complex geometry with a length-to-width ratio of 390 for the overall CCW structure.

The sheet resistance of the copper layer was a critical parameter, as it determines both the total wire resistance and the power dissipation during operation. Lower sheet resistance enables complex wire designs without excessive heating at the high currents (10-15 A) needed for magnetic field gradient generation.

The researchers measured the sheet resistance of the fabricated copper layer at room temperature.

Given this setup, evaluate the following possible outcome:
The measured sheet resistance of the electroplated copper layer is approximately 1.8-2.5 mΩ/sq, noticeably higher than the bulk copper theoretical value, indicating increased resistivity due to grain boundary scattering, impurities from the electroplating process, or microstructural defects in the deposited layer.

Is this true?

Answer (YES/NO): NO